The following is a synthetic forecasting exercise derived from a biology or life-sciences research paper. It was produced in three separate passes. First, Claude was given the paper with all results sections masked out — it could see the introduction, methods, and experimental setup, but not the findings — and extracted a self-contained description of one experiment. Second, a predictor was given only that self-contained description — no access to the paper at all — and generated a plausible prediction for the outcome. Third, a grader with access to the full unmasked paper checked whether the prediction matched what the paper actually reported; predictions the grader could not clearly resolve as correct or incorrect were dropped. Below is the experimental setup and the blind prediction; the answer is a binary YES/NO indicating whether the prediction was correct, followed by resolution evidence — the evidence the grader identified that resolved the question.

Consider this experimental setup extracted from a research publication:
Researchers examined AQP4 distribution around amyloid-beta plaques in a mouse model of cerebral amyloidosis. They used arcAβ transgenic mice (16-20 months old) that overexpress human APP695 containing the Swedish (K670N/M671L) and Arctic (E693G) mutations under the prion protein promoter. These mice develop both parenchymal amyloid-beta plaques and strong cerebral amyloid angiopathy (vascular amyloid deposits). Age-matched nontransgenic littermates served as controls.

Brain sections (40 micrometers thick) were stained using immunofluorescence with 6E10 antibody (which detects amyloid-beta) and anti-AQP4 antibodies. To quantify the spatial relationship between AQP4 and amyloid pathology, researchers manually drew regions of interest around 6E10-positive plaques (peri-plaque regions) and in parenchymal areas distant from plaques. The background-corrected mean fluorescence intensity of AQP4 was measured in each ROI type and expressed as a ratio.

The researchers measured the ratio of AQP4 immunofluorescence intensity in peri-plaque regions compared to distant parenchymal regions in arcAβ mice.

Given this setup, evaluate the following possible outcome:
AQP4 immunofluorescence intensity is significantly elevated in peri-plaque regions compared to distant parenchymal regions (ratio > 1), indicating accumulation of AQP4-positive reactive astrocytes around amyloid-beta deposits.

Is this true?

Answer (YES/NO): YES